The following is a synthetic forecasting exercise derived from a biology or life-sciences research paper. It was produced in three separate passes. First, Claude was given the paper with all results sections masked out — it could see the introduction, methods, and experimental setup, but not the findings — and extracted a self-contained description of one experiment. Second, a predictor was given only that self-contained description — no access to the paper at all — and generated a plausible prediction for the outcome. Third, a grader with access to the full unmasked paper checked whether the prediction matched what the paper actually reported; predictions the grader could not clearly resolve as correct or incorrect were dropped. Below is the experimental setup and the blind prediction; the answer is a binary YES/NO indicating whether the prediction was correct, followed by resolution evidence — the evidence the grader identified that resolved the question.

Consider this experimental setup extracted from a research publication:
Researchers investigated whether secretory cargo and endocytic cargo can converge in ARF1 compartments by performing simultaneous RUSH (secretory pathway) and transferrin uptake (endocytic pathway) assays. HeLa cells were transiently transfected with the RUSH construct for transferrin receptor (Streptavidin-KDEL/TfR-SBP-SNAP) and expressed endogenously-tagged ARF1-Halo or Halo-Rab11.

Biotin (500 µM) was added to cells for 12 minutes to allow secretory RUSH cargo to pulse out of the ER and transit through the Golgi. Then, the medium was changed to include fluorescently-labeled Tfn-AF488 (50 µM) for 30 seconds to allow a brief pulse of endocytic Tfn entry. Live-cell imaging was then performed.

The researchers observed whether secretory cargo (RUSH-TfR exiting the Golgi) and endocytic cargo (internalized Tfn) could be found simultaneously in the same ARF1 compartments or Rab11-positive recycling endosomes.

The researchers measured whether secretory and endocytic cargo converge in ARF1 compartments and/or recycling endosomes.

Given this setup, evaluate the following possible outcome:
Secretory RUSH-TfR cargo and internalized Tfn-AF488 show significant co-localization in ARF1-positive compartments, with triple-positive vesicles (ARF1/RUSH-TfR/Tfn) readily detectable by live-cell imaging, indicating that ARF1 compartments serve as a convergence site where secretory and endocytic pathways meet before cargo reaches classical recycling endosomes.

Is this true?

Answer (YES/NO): NO